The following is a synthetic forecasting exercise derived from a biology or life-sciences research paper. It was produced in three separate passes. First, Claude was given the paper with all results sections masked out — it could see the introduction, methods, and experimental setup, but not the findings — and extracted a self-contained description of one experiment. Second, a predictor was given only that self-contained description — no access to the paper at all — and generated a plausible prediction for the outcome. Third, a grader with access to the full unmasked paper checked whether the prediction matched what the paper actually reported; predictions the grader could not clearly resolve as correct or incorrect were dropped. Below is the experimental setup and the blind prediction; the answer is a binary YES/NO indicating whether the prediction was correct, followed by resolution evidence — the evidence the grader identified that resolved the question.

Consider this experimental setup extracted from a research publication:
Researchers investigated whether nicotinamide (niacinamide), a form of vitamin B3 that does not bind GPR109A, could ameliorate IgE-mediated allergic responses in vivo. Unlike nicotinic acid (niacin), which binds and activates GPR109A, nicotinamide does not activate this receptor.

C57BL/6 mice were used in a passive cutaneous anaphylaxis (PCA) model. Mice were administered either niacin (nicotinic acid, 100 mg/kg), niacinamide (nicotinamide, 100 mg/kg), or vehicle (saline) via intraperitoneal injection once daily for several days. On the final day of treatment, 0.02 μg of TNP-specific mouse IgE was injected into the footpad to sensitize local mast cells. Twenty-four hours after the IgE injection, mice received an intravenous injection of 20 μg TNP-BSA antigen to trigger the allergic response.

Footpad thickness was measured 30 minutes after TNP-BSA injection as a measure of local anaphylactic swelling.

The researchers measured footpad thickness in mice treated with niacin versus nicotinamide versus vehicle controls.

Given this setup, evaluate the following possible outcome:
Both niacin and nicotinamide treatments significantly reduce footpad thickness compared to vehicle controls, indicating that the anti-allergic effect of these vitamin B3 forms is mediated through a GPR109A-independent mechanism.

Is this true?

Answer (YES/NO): NO